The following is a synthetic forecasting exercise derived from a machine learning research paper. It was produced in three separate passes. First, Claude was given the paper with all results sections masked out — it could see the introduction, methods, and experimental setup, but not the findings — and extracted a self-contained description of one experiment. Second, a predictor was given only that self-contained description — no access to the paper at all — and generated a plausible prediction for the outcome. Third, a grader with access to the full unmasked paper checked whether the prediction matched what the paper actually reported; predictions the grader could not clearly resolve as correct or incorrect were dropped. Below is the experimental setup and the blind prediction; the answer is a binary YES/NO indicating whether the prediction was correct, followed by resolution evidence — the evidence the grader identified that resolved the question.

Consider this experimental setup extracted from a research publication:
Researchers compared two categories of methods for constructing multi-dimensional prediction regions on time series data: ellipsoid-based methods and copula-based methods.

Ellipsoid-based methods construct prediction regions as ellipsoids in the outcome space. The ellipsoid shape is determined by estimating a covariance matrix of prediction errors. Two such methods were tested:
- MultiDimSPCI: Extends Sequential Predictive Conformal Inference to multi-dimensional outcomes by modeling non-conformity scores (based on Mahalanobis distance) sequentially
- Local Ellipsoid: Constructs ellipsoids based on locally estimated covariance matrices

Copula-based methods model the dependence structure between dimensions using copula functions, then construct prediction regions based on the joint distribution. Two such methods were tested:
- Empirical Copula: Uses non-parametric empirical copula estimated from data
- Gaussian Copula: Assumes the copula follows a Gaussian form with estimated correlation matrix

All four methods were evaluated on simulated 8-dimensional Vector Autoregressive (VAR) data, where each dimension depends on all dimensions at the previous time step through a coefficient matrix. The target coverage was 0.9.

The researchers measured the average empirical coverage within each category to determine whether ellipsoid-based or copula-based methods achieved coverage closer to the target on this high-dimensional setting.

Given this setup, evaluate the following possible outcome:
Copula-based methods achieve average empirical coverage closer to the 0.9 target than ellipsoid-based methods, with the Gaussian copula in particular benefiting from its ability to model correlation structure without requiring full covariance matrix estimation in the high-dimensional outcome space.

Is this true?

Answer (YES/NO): NO